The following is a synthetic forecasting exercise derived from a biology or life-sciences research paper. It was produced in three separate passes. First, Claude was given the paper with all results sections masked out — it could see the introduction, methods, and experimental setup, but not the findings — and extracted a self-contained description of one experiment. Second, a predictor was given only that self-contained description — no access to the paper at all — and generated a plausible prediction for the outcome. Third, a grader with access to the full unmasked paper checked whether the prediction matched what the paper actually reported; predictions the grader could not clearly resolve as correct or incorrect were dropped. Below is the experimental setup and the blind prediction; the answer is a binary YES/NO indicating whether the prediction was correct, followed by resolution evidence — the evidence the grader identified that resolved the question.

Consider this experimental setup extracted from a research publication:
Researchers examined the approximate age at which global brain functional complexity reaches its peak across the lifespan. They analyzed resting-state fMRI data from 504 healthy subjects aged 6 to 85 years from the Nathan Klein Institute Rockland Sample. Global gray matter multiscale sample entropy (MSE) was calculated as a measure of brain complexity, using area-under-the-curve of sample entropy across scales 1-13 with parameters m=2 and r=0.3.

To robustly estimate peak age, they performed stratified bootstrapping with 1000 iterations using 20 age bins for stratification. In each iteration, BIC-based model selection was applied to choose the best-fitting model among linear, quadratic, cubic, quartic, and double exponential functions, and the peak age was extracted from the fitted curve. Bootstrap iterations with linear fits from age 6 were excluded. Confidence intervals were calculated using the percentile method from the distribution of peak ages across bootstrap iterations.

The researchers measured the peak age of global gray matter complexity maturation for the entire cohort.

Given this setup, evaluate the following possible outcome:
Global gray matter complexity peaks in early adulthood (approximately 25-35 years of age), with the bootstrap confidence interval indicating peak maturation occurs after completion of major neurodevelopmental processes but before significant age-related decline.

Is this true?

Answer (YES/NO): NO